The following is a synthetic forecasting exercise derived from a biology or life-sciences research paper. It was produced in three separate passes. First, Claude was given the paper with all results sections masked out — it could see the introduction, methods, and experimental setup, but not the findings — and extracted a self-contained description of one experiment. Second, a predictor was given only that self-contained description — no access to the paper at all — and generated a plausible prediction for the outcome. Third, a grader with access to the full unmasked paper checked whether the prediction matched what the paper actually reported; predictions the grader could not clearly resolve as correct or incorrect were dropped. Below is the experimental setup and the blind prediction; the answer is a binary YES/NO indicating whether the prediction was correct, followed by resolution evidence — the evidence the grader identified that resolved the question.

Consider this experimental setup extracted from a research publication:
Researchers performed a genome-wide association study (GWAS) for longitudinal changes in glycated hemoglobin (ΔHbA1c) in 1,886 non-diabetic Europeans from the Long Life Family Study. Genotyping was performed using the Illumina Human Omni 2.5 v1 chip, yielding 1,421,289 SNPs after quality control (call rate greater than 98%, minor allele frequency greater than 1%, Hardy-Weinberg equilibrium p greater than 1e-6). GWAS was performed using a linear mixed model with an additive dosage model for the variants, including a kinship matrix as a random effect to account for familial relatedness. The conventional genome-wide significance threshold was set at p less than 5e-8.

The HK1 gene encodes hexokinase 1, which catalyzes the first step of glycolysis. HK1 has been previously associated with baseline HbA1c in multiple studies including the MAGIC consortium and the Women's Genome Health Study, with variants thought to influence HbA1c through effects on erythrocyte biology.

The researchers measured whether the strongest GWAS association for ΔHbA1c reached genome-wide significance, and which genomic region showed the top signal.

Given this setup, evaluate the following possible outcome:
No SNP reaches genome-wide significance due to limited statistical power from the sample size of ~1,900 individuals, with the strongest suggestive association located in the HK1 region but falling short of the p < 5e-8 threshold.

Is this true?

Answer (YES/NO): NO